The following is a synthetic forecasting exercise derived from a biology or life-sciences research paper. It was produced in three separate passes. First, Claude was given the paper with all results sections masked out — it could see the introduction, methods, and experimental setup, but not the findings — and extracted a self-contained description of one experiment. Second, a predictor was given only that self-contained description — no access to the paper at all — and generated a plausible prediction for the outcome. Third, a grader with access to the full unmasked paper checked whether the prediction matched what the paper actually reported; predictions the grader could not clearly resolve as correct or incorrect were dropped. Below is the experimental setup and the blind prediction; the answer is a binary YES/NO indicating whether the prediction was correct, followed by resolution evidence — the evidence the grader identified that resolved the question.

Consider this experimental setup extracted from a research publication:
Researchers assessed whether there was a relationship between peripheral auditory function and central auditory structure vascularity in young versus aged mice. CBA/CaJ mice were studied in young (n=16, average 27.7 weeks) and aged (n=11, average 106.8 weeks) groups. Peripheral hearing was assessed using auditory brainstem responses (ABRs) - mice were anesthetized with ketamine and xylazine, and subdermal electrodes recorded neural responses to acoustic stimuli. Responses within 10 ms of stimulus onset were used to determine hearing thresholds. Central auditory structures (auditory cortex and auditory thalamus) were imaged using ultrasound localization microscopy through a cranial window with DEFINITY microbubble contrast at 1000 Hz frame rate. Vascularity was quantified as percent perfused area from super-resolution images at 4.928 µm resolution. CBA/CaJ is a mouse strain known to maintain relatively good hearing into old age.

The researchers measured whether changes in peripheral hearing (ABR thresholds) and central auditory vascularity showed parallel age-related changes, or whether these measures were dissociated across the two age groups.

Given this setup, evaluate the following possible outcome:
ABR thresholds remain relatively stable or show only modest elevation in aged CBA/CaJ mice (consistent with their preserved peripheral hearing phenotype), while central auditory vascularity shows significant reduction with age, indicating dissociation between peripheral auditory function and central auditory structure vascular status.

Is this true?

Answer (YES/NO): NO